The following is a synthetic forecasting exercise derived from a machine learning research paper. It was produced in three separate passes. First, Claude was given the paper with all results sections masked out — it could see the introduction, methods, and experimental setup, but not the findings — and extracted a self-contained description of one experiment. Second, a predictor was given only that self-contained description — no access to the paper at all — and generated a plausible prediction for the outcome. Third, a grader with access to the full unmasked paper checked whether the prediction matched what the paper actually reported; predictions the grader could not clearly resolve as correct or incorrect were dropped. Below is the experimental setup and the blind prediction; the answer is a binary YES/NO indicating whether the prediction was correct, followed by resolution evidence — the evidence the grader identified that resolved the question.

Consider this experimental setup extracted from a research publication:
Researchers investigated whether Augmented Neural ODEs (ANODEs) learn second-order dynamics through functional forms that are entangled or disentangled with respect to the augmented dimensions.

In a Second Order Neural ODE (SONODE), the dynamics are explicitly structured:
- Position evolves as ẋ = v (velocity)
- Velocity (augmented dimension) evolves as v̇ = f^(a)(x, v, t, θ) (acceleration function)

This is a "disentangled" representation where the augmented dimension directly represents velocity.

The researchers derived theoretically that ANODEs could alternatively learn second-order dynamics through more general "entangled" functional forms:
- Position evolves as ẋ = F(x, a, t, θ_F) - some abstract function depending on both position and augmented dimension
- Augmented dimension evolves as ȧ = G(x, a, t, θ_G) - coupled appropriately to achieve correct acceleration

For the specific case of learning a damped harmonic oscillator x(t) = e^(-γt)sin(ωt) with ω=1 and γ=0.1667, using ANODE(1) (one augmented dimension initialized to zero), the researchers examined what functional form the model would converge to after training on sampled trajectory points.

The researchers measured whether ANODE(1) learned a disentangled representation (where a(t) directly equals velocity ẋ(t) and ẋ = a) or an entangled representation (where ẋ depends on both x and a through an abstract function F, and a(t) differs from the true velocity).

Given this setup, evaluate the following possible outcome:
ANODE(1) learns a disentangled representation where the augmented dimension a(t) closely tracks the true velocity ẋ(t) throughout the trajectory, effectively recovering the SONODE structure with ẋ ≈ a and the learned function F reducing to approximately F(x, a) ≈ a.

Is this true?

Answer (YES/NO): NO